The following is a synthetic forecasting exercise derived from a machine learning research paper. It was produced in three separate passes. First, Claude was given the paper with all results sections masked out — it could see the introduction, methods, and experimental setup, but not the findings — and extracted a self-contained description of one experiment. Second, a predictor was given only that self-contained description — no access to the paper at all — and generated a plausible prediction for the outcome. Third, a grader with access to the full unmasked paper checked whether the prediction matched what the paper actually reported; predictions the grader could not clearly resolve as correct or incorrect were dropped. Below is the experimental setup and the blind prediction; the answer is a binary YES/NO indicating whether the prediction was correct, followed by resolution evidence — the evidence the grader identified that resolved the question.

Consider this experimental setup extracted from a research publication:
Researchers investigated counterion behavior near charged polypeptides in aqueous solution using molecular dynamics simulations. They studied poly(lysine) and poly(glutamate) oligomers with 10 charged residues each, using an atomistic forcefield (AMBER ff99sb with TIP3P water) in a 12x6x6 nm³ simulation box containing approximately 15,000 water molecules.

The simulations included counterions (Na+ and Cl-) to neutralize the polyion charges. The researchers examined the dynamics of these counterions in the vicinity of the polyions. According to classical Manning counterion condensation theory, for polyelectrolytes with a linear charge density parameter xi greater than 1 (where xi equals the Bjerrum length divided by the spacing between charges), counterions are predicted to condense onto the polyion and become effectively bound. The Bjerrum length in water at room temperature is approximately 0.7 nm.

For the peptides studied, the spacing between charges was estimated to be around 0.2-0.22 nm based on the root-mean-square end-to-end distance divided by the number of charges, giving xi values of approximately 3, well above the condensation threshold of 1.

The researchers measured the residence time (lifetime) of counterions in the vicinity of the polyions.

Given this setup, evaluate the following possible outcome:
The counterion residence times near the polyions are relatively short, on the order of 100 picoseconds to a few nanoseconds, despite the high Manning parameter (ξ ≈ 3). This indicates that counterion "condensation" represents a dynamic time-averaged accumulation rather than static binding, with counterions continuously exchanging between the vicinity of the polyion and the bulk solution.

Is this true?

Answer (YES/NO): NO